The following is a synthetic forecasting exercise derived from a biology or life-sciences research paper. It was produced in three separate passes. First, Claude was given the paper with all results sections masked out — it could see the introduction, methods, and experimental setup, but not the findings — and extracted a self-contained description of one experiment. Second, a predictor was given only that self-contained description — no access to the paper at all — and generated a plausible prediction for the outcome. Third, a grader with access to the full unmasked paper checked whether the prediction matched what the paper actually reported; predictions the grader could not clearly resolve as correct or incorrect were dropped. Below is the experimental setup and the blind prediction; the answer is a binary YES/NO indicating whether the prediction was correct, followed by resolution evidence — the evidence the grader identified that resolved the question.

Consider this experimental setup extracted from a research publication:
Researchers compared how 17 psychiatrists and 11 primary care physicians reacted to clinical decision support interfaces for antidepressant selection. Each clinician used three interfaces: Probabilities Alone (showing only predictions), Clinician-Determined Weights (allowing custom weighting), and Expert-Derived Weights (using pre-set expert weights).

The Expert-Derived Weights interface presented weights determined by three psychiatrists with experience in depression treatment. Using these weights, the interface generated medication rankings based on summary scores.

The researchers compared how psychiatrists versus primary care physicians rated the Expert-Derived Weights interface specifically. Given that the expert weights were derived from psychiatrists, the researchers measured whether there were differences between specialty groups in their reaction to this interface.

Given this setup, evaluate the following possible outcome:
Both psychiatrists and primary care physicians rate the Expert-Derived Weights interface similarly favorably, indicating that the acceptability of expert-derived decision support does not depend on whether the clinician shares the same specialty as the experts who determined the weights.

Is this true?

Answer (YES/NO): NO